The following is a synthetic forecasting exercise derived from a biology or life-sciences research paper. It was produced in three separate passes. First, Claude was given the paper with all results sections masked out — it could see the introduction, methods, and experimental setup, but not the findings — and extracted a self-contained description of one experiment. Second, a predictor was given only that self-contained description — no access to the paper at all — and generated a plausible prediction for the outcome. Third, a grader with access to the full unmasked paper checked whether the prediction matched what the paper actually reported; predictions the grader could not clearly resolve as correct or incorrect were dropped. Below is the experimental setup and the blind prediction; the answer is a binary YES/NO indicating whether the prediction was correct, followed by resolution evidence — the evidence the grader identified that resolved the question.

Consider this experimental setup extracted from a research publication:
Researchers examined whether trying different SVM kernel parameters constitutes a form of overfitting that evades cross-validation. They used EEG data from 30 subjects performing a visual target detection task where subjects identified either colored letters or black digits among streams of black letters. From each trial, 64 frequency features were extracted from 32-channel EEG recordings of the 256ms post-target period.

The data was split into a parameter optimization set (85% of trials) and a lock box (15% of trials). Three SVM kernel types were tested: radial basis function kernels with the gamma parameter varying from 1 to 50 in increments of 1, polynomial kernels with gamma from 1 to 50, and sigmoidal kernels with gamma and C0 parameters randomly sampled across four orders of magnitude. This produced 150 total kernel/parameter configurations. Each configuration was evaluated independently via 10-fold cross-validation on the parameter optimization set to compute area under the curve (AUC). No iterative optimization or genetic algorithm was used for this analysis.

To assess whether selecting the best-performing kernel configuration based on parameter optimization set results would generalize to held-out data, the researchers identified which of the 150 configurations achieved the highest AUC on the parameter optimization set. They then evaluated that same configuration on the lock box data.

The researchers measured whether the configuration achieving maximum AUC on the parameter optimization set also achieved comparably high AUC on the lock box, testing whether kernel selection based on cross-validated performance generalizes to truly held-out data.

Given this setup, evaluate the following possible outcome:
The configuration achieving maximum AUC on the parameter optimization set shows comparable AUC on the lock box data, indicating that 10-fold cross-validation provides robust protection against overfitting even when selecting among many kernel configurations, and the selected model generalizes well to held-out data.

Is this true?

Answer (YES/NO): NO